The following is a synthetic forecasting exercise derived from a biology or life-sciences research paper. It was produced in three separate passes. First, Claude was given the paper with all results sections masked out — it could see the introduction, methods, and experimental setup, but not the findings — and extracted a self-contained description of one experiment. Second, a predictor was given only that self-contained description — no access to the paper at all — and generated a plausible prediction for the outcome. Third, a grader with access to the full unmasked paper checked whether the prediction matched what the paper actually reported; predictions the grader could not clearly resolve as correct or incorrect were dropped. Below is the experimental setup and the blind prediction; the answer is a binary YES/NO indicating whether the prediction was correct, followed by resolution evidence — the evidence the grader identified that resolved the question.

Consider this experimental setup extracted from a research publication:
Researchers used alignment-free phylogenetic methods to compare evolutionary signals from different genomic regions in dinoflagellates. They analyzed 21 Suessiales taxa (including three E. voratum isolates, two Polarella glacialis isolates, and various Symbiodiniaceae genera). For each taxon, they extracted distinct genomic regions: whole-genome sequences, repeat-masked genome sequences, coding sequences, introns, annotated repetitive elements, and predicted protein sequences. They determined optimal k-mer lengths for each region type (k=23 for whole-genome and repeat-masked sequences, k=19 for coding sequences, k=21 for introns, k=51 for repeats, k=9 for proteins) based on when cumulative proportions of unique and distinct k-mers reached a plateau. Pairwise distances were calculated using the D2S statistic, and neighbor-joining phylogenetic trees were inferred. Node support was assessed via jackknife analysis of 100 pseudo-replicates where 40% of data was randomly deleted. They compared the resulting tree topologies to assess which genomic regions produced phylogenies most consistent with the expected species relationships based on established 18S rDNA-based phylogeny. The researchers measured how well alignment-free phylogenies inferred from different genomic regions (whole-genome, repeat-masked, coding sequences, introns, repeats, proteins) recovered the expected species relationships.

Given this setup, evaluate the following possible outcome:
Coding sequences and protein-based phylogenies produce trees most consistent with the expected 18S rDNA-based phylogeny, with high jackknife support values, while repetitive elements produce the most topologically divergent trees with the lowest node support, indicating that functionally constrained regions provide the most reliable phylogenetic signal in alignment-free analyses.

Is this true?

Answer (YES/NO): NO